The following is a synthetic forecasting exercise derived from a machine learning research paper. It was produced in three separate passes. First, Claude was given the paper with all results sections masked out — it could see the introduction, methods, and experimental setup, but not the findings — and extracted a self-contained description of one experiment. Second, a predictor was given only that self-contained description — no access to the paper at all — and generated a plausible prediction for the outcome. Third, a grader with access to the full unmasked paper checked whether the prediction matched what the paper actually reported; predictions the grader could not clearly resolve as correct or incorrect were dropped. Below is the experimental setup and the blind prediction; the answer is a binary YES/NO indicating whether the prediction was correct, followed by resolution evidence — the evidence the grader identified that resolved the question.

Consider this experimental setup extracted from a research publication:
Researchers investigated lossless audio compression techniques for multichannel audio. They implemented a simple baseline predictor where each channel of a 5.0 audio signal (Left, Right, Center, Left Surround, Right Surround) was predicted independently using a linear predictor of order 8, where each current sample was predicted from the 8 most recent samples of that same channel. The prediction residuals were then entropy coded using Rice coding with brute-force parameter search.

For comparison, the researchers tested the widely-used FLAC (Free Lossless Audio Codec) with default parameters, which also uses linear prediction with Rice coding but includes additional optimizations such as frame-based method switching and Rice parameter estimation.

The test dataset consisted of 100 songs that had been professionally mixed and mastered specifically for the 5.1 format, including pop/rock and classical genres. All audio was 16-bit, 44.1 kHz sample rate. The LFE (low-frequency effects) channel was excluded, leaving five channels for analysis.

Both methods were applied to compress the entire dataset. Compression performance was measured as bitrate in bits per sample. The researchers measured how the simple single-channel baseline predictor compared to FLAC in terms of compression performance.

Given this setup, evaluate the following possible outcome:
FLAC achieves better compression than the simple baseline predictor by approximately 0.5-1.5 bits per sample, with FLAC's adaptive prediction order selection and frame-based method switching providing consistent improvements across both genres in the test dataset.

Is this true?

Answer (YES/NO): NO